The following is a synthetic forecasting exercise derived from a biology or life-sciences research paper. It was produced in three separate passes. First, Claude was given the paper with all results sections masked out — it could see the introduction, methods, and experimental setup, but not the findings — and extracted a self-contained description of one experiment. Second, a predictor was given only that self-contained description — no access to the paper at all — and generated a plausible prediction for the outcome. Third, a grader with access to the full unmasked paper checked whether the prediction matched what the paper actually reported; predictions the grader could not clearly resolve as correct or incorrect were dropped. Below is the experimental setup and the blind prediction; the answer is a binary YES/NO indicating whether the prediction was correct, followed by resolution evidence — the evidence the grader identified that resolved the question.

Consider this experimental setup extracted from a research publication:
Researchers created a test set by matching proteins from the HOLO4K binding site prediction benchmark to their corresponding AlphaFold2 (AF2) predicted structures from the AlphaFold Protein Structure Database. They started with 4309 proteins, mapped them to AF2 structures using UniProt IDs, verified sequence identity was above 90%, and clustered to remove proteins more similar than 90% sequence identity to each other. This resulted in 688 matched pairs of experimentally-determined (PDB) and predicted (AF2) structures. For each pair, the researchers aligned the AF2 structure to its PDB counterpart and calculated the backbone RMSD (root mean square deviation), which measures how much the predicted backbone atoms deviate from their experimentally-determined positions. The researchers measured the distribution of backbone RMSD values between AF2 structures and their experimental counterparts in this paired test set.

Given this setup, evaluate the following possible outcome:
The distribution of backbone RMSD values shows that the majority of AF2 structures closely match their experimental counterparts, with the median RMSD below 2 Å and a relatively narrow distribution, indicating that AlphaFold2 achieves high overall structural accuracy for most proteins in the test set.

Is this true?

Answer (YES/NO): YES